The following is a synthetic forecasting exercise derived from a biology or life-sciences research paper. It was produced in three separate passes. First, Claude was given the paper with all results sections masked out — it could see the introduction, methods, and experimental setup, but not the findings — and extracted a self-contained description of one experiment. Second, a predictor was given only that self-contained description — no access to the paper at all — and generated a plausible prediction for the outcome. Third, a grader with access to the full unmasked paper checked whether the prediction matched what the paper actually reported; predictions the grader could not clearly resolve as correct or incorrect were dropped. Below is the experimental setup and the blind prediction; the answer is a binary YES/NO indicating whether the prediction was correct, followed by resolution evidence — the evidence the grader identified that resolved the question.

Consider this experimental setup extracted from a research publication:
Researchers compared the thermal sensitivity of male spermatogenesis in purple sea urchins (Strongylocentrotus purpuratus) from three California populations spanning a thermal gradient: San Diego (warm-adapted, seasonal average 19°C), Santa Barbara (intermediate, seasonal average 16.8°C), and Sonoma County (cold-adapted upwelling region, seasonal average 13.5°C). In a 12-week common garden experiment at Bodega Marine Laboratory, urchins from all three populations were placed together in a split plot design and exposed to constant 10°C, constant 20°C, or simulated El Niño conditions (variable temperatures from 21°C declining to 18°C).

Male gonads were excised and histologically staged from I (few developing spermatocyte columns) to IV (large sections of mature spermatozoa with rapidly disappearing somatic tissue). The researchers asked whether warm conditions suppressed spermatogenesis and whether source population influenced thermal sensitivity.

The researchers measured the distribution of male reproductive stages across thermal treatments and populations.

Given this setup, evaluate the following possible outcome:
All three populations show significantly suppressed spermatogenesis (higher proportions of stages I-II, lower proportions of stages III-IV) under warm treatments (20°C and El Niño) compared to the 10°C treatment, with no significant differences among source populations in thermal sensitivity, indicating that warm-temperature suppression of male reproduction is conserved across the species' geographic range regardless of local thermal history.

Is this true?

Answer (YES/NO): NO